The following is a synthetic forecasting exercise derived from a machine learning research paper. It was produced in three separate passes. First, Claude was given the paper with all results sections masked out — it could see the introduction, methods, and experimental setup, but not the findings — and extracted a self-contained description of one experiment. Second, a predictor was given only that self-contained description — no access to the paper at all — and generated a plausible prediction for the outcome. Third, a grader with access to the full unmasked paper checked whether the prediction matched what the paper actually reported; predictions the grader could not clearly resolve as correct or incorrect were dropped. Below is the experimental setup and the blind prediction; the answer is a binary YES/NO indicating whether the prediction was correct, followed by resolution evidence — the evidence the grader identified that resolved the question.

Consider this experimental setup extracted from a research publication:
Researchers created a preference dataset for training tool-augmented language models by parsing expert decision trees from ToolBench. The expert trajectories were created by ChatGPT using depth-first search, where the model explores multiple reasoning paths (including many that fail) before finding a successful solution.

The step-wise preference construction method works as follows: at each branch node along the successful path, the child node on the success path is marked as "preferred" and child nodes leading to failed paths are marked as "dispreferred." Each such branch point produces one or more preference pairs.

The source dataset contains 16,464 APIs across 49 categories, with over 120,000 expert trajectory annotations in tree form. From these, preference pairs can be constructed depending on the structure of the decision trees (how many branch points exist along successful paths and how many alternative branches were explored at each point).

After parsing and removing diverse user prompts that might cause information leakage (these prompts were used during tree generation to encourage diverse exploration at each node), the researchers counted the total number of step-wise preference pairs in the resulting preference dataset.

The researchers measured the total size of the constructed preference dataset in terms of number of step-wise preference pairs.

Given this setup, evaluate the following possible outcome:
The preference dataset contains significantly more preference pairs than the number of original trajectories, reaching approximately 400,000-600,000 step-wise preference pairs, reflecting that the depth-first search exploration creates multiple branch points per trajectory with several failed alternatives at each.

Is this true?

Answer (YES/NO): NO